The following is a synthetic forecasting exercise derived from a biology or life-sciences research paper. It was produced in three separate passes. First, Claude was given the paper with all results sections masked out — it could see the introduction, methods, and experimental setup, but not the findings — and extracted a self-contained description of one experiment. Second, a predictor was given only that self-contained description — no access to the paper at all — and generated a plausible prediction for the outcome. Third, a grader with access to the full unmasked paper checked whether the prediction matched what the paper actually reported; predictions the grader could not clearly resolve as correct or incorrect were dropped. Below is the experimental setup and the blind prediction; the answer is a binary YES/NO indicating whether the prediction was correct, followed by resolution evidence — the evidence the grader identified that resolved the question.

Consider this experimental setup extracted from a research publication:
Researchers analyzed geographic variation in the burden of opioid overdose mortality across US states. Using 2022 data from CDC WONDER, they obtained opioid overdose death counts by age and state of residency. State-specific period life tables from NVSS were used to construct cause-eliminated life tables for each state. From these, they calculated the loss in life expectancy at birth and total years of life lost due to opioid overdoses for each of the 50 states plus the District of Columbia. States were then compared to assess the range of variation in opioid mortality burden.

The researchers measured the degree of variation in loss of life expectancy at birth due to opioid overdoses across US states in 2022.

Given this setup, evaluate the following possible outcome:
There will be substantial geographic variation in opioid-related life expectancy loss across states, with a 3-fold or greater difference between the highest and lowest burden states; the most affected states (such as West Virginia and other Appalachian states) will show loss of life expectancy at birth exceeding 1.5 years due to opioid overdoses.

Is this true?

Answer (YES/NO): YES